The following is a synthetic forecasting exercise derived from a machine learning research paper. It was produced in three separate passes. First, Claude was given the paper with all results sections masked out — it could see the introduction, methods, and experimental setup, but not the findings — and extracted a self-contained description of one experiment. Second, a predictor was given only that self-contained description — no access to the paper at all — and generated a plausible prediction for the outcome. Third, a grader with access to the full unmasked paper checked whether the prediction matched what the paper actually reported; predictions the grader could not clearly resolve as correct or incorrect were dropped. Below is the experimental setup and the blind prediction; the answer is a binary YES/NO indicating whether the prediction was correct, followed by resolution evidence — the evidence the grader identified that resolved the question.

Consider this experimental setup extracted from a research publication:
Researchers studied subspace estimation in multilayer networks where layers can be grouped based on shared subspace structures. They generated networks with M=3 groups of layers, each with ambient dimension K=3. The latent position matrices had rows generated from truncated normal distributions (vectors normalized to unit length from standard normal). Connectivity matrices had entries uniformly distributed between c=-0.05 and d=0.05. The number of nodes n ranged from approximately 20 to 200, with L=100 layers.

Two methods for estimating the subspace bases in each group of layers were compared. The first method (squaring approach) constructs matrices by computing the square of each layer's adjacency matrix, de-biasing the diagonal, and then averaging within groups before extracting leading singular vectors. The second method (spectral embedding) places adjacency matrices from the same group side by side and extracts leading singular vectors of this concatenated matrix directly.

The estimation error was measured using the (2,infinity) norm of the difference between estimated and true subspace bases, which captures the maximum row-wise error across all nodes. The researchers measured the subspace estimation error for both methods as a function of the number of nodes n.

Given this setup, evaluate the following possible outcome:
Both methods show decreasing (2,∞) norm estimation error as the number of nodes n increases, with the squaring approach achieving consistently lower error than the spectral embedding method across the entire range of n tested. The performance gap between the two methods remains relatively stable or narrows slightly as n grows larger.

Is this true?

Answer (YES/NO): NO